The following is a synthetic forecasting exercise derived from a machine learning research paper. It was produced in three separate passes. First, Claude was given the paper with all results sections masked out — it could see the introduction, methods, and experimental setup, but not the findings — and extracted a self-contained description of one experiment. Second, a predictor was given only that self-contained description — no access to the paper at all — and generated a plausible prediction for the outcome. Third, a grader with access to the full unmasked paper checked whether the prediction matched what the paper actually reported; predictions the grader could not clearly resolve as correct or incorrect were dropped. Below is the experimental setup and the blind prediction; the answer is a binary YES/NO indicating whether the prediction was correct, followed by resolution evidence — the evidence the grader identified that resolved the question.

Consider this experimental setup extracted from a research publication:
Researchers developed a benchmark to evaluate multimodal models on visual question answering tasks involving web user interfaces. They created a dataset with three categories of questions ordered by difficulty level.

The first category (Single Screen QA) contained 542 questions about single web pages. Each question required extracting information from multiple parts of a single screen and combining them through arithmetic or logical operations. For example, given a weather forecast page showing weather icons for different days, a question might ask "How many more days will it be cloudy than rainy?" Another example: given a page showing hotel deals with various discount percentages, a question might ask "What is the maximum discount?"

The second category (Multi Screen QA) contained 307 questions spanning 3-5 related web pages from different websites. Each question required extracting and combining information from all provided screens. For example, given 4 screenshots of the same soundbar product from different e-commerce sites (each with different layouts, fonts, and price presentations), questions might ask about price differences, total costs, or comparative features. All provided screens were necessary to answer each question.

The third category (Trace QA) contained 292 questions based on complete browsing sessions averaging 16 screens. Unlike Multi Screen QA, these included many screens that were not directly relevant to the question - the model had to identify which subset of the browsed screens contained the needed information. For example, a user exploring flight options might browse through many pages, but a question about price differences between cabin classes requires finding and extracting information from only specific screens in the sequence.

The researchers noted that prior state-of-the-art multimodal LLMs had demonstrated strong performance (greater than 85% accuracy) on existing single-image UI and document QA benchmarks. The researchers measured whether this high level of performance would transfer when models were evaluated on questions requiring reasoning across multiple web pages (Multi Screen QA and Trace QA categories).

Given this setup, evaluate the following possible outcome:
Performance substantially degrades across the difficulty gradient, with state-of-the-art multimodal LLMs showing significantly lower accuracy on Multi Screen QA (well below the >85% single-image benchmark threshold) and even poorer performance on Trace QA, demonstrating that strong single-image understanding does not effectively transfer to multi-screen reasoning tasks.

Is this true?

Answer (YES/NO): YES